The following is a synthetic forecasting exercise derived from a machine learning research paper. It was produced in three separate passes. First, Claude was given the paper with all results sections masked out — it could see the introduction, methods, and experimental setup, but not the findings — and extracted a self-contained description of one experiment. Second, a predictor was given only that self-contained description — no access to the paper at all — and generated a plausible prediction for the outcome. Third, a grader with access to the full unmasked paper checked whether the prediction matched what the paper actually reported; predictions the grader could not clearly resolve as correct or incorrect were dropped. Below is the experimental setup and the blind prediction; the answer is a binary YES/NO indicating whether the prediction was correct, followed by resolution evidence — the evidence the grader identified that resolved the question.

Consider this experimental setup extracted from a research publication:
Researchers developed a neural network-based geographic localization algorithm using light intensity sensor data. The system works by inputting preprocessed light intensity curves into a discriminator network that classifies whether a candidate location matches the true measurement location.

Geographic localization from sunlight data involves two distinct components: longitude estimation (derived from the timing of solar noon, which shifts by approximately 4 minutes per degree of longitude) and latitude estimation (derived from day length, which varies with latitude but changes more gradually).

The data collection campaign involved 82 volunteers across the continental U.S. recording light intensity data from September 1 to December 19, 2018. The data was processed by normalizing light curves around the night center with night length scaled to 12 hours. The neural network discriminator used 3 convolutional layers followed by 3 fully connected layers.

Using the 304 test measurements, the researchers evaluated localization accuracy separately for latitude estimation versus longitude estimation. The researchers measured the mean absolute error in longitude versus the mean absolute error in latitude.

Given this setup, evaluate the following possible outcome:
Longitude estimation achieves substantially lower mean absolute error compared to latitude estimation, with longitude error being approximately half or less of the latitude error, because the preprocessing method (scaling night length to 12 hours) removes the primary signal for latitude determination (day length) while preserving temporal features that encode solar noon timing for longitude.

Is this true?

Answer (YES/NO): YES